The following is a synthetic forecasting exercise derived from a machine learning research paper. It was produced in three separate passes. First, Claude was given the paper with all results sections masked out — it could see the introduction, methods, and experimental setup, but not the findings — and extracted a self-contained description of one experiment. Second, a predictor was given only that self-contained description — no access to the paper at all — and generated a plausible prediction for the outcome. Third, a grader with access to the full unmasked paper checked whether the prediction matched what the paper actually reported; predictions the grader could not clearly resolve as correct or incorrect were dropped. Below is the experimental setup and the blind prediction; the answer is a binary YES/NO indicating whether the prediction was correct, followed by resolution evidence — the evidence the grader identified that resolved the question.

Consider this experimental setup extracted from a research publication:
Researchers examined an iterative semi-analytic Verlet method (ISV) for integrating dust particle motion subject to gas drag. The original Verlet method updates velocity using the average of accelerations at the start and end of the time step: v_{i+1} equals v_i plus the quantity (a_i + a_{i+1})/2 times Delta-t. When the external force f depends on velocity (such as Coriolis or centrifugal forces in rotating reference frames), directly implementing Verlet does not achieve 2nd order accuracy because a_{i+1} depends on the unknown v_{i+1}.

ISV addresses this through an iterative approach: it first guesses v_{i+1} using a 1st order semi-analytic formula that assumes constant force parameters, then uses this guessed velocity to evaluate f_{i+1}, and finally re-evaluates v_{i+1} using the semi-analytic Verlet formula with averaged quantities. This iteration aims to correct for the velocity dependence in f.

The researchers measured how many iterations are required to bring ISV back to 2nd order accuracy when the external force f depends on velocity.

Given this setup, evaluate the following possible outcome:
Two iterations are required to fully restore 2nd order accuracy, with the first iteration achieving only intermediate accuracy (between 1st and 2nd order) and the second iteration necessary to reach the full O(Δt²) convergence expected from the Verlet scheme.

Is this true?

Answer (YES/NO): NO